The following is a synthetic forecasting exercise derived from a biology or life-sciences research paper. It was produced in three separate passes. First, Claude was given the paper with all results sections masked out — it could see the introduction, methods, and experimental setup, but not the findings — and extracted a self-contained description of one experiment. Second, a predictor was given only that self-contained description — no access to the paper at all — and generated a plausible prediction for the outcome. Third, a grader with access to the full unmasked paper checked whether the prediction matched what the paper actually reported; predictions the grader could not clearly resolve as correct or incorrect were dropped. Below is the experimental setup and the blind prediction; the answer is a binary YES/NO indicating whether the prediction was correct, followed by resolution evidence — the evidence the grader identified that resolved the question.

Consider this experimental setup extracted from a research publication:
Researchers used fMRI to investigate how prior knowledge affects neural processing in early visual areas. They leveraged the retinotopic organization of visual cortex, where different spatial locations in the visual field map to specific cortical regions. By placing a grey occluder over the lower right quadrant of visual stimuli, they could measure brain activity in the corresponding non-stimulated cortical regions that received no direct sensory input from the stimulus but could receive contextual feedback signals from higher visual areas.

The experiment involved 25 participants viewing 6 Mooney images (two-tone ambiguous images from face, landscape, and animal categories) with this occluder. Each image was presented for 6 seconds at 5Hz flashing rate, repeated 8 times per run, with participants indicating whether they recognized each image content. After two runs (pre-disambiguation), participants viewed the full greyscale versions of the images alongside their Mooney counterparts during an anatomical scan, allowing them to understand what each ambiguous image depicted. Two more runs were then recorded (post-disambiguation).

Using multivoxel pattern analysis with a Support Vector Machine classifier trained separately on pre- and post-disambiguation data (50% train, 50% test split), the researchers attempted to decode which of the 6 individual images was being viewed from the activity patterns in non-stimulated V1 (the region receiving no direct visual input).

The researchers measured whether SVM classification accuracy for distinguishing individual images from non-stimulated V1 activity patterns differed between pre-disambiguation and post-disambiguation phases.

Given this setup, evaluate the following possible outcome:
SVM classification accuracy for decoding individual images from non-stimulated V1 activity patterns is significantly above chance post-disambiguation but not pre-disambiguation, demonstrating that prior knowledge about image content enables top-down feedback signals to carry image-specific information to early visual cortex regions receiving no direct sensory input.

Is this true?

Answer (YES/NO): NO